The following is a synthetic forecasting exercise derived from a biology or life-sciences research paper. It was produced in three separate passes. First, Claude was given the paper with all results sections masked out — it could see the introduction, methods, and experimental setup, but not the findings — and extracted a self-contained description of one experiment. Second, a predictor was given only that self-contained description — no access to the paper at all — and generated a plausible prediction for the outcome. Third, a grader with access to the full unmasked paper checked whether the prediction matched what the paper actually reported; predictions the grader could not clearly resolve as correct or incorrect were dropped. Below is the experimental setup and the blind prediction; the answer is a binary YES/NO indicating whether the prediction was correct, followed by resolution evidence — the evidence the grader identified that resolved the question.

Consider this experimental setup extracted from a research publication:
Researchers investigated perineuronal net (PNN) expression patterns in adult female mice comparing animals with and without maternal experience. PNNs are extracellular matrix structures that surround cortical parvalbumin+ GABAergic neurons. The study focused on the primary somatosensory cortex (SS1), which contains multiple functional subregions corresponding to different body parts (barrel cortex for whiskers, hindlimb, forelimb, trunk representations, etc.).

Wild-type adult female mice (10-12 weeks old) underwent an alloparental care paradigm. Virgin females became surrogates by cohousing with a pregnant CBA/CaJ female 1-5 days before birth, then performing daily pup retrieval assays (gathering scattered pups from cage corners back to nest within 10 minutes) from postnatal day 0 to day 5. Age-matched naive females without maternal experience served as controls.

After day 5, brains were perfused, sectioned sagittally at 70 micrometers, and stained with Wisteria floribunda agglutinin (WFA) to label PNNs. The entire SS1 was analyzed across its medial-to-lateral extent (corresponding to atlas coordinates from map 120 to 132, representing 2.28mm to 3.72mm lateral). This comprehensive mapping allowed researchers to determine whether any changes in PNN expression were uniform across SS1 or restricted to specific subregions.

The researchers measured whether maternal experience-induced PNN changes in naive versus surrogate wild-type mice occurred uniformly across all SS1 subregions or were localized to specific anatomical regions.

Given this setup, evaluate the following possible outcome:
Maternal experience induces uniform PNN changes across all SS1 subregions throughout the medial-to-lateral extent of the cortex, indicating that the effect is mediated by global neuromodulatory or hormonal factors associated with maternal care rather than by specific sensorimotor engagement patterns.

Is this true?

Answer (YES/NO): NO